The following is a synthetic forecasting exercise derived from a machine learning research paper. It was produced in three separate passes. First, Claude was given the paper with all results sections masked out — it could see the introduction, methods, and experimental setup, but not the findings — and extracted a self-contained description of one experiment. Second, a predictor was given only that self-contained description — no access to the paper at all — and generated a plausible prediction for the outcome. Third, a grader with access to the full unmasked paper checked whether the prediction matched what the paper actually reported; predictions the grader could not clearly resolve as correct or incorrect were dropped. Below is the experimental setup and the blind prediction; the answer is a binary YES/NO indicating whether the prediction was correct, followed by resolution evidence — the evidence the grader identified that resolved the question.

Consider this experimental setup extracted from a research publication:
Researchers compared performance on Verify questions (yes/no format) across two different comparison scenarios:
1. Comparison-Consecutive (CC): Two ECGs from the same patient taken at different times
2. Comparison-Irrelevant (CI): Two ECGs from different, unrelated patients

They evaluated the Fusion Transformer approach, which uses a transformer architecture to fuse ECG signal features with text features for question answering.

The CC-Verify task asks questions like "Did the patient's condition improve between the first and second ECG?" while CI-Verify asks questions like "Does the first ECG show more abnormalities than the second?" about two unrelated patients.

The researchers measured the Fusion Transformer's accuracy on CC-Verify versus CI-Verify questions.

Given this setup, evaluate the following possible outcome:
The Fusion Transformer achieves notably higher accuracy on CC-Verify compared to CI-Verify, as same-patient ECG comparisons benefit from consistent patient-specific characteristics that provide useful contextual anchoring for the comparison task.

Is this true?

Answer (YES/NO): YES